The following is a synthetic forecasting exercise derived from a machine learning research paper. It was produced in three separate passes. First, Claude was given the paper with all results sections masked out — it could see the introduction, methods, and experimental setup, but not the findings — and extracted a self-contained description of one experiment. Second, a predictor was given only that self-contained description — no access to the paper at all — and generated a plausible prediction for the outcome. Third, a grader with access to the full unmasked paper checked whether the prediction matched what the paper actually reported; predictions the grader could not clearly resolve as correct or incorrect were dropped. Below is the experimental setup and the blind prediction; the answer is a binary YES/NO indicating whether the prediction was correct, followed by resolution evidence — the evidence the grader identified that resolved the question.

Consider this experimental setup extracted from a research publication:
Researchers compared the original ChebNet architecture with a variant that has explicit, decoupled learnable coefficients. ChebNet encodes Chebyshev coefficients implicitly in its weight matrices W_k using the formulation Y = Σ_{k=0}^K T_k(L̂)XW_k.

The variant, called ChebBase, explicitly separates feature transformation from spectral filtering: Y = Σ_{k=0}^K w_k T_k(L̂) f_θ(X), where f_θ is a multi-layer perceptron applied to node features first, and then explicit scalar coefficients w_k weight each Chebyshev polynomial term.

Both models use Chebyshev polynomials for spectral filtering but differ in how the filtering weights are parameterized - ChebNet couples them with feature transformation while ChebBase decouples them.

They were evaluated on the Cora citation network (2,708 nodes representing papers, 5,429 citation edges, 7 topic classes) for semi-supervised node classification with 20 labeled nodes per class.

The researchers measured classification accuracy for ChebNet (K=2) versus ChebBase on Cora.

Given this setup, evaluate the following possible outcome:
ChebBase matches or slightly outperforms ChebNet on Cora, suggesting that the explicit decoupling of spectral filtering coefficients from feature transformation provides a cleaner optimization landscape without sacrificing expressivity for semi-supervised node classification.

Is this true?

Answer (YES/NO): NO